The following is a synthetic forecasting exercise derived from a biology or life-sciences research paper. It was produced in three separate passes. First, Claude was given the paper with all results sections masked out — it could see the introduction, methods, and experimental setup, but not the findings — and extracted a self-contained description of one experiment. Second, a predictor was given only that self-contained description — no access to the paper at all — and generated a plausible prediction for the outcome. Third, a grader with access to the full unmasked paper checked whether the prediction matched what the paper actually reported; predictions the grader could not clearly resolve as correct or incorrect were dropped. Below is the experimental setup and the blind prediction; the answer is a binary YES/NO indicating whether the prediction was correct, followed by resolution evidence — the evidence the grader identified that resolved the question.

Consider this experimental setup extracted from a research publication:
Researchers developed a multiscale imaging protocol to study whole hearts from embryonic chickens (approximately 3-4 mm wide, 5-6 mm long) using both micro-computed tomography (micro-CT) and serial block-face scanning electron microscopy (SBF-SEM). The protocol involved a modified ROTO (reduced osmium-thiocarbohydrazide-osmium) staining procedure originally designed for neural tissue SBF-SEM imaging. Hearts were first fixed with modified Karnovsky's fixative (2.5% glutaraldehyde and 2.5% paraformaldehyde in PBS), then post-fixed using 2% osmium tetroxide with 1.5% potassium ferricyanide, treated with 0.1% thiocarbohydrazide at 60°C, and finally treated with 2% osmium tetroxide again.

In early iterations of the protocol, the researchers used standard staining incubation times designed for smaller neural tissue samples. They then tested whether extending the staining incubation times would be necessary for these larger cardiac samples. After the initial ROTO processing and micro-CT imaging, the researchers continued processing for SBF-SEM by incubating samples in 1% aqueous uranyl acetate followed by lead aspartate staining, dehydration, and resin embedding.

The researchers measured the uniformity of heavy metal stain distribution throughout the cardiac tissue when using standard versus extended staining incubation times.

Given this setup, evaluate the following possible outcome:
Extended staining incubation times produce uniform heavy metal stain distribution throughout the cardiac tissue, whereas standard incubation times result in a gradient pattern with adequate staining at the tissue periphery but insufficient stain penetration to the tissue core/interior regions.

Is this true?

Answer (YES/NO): YES